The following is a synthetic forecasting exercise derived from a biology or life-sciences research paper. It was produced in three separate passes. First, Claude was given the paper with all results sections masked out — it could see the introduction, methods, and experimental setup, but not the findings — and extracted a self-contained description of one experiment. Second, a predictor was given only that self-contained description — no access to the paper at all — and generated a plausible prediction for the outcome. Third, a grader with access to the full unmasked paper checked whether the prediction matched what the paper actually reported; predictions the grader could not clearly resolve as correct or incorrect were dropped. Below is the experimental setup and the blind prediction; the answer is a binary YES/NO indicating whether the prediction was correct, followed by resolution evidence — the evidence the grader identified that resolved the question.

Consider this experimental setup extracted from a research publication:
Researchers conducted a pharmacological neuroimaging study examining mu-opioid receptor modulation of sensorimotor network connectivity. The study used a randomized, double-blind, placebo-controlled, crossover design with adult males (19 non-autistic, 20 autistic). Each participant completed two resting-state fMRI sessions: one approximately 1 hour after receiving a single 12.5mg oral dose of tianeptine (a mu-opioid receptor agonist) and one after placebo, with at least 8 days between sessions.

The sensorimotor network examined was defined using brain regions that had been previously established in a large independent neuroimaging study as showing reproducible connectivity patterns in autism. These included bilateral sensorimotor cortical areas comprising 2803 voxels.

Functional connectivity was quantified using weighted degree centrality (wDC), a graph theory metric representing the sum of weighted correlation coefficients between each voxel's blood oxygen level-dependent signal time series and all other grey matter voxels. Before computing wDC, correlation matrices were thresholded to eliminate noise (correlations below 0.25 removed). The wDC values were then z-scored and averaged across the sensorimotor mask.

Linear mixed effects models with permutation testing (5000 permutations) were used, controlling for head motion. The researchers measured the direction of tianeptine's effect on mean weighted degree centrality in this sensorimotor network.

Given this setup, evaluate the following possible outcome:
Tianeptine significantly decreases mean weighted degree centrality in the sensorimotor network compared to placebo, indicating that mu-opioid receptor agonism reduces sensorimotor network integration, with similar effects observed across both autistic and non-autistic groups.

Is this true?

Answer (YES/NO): NO